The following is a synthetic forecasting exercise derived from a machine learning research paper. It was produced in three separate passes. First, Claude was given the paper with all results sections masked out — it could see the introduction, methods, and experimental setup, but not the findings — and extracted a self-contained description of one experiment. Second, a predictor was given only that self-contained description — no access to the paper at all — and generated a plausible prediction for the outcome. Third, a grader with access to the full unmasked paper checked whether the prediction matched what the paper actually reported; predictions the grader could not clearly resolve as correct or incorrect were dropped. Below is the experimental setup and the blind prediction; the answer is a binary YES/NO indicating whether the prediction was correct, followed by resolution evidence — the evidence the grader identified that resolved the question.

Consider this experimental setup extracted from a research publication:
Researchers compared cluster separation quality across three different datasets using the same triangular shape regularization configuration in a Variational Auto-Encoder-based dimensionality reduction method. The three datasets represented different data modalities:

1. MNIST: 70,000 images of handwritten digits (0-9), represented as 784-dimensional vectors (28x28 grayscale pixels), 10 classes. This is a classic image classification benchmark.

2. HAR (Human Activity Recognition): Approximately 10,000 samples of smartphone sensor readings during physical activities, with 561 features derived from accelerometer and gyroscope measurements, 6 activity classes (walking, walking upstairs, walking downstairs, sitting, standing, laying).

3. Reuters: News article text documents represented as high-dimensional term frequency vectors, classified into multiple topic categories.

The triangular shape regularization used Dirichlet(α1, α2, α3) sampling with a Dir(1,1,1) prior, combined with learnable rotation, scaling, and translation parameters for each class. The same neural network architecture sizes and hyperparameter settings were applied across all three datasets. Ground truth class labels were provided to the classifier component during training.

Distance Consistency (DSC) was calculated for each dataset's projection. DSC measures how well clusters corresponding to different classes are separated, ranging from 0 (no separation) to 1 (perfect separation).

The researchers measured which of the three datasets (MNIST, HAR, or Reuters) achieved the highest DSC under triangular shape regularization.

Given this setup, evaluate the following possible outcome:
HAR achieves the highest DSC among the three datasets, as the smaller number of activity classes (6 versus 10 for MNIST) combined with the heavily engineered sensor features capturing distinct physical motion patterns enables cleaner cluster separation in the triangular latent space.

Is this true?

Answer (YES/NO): YES